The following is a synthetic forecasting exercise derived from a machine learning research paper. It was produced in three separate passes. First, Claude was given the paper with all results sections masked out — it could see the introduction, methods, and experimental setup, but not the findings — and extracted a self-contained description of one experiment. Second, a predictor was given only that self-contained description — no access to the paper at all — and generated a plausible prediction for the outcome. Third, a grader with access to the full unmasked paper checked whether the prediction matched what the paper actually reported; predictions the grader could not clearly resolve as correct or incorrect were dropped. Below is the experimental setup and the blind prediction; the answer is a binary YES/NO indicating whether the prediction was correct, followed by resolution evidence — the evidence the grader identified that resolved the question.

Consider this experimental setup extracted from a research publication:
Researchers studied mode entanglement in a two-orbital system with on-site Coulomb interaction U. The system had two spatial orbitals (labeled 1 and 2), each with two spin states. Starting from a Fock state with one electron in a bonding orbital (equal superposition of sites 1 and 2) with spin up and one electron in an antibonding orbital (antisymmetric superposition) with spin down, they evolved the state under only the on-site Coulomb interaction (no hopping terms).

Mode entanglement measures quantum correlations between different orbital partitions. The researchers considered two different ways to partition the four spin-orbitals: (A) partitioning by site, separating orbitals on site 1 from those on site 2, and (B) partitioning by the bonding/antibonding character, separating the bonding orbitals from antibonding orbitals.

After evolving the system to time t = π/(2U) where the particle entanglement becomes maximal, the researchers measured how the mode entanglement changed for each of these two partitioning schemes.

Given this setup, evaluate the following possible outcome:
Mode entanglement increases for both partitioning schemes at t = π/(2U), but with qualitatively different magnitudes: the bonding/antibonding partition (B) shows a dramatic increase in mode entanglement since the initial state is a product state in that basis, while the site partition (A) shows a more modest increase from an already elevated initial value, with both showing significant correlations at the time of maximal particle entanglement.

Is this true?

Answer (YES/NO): NO